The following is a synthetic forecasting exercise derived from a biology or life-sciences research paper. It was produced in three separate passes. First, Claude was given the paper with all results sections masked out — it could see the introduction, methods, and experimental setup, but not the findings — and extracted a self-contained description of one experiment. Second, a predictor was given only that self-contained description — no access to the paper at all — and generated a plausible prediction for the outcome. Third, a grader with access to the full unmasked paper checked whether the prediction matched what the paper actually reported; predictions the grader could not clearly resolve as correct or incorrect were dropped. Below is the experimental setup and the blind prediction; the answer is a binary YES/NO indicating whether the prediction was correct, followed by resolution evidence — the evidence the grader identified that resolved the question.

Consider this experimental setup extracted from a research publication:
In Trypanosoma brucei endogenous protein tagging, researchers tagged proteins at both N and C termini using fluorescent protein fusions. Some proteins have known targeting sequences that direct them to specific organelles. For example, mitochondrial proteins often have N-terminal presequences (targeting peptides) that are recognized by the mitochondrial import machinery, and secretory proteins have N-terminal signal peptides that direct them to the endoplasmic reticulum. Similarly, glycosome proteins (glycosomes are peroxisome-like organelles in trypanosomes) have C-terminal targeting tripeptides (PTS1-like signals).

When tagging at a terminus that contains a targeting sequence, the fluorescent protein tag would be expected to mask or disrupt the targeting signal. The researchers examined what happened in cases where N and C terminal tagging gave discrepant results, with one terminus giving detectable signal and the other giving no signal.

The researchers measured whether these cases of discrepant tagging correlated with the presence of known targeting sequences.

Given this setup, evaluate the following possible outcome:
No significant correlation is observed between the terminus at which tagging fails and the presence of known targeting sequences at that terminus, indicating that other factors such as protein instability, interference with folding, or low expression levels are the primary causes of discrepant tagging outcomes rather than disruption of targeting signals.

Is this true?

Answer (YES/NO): NO